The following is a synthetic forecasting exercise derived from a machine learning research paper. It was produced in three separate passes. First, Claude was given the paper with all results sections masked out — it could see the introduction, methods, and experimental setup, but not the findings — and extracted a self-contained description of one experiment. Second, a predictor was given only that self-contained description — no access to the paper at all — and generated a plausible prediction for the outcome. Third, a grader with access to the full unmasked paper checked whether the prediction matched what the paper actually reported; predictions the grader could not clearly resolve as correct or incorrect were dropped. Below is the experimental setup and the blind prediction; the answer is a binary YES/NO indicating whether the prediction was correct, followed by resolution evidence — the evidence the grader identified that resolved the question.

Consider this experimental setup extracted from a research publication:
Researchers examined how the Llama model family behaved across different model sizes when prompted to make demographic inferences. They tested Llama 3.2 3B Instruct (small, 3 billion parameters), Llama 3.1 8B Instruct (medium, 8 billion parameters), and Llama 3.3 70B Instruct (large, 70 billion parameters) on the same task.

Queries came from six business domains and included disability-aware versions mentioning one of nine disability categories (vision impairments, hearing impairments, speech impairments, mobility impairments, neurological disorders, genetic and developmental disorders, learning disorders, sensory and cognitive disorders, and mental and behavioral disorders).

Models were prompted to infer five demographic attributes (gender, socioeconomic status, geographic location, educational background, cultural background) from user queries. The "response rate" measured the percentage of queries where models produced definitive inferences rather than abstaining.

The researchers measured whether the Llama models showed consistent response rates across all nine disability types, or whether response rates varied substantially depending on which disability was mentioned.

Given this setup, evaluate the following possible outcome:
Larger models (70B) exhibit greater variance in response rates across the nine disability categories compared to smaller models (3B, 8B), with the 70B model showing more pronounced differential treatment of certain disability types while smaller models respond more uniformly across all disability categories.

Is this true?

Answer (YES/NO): NO